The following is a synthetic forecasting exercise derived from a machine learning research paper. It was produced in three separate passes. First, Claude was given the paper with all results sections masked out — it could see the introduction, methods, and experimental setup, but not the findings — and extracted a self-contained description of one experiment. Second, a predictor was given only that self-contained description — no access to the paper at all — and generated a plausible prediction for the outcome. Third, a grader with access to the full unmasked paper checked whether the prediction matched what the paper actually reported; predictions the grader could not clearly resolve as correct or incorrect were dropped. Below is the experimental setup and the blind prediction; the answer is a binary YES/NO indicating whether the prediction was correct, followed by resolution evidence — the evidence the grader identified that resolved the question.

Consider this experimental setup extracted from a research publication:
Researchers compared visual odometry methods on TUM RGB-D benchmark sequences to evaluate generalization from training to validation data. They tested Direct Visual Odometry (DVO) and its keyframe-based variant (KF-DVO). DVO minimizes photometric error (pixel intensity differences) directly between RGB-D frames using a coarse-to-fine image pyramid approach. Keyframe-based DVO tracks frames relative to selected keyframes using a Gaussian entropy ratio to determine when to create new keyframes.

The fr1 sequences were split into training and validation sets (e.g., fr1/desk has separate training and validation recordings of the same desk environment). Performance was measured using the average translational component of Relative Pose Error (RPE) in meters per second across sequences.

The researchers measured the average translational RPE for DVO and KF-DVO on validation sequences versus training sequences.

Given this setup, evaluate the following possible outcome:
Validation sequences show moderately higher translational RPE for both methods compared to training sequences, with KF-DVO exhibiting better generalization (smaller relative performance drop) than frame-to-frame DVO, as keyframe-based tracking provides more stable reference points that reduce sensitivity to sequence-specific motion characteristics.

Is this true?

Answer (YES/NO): NO